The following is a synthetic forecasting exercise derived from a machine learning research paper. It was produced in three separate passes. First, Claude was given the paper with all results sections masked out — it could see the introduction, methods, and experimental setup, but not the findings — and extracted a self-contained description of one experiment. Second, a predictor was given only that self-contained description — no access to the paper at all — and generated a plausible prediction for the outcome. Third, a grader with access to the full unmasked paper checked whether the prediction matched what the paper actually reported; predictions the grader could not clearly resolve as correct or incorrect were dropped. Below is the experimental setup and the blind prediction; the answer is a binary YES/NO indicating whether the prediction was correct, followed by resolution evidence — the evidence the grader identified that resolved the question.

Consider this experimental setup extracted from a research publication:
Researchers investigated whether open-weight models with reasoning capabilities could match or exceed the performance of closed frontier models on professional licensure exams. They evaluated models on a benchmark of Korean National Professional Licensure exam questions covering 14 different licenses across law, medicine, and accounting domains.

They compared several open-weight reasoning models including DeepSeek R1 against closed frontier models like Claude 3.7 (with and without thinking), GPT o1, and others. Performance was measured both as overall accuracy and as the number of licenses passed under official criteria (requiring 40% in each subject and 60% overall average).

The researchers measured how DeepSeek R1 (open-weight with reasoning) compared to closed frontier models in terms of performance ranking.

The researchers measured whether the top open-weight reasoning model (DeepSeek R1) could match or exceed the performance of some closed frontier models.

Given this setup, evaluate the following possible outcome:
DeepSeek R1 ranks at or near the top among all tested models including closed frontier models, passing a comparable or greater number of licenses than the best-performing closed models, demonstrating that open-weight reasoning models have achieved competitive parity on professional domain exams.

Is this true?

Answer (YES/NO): NO